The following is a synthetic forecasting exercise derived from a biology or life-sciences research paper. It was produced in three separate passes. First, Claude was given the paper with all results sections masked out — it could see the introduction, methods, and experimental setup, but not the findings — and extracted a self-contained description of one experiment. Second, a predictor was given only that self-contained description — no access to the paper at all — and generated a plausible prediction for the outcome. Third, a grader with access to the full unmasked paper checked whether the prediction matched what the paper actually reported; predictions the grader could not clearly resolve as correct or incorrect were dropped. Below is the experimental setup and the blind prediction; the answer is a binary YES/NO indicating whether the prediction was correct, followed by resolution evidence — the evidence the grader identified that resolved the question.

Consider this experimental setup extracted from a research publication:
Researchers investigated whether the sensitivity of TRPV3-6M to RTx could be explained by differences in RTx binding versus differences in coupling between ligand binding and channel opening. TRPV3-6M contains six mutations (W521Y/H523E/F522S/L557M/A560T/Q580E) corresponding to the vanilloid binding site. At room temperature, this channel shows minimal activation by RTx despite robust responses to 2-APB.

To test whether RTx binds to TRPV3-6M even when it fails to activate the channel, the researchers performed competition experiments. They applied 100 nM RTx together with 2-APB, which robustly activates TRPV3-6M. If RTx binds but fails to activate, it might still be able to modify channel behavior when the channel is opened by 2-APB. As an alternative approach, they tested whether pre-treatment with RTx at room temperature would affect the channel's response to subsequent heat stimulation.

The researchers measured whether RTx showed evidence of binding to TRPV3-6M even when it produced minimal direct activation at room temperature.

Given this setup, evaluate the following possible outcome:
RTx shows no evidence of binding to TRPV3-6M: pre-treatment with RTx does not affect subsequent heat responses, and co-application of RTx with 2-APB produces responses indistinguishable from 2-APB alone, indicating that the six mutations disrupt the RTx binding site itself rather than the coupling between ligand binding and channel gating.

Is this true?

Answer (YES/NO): NO